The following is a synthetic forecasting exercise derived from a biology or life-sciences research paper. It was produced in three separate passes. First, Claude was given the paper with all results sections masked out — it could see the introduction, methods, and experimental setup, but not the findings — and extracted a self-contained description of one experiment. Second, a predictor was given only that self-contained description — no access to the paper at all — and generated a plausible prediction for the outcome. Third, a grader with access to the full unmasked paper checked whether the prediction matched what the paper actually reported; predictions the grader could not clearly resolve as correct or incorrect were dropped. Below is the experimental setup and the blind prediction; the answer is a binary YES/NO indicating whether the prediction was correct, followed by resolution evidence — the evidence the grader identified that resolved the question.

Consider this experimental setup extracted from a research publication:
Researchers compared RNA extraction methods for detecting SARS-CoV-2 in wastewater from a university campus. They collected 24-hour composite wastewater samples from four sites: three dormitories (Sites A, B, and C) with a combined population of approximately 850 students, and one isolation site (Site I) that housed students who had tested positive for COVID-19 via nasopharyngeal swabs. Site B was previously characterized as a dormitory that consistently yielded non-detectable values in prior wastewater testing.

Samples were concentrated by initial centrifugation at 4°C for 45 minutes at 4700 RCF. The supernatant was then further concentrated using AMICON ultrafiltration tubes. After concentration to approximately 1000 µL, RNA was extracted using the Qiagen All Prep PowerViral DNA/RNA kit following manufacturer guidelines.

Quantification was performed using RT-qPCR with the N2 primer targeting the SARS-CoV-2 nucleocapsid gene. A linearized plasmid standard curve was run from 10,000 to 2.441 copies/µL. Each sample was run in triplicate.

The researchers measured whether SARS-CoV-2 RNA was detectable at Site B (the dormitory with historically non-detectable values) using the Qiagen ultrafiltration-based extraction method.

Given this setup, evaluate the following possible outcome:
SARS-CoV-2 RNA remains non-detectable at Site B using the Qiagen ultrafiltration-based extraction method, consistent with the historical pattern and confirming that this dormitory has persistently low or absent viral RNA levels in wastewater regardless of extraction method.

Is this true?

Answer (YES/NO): YES